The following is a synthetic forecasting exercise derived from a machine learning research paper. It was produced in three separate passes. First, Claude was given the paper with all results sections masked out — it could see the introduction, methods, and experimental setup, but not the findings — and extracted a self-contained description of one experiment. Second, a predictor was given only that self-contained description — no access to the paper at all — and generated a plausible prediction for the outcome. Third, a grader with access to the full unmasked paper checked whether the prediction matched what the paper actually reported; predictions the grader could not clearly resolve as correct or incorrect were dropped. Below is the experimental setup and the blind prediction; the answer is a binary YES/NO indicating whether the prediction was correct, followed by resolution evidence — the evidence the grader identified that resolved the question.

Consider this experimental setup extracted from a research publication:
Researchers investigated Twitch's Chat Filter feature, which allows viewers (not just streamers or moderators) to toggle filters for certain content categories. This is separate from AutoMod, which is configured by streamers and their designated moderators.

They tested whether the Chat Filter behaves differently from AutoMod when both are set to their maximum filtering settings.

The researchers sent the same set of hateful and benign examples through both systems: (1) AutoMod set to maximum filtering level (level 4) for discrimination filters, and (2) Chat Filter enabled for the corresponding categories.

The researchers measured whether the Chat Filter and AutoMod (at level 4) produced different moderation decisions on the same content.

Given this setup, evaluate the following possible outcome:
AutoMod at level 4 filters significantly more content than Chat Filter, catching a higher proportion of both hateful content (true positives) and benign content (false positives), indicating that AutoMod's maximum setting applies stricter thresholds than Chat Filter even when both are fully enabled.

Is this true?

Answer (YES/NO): NO